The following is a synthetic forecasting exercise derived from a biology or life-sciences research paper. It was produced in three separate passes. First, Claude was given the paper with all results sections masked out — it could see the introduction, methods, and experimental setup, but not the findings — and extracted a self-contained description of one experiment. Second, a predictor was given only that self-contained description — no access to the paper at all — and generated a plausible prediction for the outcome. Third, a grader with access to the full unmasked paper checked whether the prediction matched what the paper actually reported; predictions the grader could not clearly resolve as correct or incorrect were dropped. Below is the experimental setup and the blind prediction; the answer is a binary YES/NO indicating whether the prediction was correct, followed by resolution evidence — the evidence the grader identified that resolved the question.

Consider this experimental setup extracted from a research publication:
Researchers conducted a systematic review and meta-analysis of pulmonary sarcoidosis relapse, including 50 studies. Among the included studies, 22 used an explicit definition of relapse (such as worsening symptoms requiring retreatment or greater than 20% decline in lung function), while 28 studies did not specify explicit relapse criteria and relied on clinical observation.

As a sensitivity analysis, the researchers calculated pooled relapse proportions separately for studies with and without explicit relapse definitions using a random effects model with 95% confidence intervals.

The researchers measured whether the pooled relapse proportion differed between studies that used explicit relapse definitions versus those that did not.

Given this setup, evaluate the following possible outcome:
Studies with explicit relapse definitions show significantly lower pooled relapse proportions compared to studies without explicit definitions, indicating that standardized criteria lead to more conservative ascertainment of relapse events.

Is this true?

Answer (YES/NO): NO